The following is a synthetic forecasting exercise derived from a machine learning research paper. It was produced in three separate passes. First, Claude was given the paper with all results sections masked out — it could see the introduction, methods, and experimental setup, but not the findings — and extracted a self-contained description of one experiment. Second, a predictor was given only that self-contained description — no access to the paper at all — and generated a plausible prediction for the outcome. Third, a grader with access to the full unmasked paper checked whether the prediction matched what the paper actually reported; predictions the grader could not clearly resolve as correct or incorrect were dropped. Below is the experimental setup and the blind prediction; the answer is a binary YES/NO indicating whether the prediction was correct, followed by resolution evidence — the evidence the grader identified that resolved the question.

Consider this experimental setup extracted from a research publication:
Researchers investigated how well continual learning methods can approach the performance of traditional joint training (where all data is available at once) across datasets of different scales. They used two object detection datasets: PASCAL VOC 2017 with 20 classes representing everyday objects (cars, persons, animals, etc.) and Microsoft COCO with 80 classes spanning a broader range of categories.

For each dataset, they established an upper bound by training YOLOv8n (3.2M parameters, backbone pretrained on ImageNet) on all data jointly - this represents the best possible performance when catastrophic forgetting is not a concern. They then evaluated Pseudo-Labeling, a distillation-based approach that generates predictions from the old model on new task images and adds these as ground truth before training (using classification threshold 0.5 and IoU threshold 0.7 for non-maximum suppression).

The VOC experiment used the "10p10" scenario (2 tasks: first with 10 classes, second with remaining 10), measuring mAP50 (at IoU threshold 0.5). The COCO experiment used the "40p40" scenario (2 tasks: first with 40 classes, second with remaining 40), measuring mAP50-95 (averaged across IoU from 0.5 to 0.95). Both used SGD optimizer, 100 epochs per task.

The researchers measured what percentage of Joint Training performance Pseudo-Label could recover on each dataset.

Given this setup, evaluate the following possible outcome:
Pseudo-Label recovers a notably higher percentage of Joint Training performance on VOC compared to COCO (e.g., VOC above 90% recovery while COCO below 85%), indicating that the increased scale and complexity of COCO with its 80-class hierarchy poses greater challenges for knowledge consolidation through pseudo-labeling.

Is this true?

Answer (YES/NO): YES